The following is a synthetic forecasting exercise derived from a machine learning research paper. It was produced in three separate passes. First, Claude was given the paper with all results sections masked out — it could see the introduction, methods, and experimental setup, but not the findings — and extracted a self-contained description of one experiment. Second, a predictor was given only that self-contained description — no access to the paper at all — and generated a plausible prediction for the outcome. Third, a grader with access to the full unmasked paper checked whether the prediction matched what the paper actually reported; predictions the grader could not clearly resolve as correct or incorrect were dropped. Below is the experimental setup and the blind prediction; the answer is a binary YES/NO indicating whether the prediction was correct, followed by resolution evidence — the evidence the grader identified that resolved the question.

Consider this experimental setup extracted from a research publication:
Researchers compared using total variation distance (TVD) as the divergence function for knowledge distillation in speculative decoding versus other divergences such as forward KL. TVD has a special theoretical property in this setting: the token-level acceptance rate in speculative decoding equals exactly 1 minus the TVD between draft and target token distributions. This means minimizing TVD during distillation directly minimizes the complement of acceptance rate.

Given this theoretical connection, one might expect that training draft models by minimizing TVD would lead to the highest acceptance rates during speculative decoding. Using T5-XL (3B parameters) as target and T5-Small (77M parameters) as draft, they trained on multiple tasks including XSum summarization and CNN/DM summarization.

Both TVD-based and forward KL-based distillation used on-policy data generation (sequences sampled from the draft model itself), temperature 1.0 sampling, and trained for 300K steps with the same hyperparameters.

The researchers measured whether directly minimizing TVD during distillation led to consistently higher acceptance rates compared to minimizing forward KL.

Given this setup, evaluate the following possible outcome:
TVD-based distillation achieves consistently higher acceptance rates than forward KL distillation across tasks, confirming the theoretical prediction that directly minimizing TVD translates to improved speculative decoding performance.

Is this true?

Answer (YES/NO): NO